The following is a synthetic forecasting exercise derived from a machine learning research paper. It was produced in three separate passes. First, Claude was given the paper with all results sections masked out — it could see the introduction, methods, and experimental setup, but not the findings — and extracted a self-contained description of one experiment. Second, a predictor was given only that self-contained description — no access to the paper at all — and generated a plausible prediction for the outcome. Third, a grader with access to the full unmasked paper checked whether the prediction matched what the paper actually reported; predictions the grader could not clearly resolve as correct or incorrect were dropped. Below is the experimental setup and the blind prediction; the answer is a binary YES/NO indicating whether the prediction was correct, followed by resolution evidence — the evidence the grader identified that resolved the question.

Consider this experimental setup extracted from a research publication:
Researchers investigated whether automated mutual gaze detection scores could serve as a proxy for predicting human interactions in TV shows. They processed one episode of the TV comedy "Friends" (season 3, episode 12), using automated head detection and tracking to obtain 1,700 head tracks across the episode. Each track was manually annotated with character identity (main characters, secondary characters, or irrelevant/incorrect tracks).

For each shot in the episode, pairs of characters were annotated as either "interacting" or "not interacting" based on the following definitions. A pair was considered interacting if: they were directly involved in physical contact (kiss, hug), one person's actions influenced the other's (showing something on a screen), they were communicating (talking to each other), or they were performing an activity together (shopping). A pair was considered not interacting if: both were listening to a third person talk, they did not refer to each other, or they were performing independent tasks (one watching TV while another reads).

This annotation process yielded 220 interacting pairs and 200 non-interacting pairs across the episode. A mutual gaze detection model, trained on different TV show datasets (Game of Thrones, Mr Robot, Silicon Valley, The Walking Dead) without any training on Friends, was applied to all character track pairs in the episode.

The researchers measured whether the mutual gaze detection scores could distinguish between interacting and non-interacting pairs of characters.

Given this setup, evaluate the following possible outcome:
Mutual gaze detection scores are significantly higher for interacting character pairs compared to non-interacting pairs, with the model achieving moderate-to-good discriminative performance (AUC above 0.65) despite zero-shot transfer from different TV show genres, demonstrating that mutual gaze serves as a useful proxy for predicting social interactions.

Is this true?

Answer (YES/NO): YES